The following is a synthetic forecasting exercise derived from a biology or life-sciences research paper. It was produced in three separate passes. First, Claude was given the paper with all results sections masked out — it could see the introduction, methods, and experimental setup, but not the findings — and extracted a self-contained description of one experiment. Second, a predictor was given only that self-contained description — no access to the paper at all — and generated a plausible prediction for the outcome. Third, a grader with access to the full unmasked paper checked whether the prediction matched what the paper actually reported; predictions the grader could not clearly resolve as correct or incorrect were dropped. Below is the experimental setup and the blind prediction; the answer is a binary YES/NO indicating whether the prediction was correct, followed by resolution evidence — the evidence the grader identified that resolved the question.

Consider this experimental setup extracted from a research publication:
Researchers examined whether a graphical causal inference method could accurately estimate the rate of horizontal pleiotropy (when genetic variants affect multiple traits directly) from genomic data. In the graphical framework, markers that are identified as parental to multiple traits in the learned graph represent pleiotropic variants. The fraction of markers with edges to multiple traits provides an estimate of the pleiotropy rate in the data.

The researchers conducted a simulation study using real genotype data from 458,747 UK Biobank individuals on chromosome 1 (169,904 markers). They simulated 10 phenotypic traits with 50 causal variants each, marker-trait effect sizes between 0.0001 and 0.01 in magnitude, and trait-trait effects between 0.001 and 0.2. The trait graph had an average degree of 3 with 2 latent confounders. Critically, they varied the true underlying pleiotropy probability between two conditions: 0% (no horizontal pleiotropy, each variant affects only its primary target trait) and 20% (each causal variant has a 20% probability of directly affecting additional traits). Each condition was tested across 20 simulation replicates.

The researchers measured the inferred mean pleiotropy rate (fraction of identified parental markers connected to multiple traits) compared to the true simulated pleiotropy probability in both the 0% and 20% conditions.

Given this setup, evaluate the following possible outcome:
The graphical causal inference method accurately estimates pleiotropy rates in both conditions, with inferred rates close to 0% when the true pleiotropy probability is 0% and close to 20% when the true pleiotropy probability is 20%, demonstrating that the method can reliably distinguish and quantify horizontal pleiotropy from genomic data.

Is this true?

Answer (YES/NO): NO